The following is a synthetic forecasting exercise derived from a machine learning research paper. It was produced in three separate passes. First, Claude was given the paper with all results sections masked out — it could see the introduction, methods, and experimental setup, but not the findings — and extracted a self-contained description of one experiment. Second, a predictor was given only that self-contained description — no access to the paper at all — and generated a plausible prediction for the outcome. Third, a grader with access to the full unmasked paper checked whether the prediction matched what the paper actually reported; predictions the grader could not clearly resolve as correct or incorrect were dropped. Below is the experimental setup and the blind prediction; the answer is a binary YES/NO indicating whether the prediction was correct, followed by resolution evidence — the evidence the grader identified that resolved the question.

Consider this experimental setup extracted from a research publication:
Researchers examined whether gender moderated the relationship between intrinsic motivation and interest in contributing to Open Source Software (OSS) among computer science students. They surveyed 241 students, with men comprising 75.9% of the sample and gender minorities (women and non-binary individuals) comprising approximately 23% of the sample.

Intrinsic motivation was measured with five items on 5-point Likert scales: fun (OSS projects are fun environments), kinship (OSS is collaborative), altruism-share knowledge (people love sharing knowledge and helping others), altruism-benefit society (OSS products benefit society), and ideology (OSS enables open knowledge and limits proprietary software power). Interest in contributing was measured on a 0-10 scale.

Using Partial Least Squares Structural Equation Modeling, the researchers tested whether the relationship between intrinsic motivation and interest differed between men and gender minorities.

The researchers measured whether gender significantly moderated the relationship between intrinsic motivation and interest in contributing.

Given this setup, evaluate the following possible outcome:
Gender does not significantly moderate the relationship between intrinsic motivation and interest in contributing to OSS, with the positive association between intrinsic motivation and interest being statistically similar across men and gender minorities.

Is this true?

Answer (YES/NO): YES